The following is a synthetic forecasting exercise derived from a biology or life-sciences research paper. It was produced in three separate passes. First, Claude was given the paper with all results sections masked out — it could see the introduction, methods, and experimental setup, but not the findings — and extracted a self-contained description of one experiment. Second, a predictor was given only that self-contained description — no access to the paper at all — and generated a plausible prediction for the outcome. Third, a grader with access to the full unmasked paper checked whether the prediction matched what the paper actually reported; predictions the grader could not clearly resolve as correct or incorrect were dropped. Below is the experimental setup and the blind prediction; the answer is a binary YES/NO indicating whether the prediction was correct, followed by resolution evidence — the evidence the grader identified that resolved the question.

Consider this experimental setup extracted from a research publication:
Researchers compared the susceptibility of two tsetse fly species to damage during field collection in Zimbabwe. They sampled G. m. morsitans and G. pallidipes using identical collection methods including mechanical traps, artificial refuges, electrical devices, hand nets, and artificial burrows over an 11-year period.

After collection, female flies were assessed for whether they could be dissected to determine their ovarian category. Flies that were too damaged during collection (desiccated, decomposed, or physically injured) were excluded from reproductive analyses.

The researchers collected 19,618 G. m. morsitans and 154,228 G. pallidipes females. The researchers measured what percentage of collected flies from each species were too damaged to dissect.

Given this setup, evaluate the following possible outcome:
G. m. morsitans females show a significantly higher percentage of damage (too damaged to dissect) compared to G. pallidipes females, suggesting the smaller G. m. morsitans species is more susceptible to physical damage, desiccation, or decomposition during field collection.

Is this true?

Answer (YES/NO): YES